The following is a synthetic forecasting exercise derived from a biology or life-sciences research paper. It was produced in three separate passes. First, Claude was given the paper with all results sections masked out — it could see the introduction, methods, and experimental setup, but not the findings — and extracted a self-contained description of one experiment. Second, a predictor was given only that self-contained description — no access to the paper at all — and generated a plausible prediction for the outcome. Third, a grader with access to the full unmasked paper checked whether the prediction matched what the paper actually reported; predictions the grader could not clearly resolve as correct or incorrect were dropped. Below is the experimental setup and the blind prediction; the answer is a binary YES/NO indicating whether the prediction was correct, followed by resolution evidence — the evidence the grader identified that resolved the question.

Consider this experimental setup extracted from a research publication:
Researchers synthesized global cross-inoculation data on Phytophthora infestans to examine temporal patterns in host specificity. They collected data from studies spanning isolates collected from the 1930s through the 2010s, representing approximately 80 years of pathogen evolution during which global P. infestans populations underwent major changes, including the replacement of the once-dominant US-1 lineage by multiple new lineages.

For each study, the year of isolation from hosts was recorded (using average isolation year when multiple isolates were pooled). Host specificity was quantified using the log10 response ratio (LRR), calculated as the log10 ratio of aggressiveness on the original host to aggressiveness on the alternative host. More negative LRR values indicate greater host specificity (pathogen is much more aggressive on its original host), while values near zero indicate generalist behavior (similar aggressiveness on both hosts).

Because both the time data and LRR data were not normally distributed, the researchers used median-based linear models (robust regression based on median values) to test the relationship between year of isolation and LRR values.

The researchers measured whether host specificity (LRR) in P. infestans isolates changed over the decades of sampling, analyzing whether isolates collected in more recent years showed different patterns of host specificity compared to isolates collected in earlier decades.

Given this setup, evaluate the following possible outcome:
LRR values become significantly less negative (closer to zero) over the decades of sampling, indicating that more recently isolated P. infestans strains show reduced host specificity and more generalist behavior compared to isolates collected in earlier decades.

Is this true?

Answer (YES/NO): NO